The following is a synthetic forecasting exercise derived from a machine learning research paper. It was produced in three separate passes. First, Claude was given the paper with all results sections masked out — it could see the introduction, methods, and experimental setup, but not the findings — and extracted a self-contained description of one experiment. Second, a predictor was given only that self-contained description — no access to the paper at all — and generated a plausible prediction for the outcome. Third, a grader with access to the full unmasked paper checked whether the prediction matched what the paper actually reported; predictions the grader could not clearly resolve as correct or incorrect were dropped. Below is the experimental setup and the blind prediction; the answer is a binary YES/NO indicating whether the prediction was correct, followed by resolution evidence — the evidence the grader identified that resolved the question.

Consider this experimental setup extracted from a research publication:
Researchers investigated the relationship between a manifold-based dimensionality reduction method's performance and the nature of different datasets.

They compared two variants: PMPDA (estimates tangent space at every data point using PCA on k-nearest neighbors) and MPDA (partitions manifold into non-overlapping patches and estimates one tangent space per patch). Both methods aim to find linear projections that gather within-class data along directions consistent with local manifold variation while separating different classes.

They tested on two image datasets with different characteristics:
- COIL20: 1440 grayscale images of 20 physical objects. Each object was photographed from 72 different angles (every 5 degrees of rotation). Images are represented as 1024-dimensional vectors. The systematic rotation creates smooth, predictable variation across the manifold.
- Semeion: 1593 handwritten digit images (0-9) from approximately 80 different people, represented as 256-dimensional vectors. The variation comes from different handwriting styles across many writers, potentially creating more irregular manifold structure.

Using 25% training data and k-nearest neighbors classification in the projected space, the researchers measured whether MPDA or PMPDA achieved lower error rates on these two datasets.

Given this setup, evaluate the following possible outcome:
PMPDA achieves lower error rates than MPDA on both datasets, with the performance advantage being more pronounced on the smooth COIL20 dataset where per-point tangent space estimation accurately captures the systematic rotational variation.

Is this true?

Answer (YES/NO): NO